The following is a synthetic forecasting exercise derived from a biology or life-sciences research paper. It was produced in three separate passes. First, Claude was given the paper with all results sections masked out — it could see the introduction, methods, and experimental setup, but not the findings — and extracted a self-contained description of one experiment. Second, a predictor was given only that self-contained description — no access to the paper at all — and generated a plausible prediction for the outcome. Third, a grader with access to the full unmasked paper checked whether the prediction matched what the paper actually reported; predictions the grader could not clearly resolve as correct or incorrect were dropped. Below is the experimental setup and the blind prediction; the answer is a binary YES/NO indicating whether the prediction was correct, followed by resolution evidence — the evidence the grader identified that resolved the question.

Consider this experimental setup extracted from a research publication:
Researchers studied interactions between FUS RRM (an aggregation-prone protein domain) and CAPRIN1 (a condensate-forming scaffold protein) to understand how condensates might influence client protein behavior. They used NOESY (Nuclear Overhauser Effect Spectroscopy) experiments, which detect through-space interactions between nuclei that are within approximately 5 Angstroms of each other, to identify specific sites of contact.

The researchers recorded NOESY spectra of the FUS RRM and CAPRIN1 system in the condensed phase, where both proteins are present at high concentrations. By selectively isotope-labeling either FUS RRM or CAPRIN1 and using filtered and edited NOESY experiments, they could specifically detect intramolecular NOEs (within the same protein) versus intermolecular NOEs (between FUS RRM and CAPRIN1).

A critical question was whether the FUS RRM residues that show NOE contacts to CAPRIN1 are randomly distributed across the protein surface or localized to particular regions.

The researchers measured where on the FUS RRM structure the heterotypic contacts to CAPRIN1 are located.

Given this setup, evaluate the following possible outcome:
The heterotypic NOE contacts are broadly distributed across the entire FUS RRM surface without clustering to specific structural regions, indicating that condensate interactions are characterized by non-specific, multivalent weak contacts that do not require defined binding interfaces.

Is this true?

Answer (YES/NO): NO